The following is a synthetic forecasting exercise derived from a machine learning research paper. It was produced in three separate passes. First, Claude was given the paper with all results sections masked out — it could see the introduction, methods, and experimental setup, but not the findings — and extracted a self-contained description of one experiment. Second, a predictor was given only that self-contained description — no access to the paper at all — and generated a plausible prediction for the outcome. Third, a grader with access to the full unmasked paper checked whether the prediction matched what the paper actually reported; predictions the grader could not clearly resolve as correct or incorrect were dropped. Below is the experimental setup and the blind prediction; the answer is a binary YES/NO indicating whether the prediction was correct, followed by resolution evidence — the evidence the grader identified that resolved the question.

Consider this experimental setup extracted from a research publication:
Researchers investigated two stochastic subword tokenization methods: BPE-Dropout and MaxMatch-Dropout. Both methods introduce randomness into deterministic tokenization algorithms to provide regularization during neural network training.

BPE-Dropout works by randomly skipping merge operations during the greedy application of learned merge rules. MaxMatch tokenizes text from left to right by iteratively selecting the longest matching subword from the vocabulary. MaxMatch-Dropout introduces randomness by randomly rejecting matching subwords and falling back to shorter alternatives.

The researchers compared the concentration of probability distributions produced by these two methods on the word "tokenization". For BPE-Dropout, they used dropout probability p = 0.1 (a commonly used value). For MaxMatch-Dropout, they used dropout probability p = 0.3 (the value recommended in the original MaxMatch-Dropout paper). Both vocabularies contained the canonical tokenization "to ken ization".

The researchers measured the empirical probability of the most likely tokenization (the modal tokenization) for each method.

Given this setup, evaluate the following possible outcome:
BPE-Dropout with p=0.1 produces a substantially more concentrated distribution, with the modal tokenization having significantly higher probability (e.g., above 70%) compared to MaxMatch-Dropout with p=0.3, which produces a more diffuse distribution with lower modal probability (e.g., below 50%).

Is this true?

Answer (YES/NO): YES